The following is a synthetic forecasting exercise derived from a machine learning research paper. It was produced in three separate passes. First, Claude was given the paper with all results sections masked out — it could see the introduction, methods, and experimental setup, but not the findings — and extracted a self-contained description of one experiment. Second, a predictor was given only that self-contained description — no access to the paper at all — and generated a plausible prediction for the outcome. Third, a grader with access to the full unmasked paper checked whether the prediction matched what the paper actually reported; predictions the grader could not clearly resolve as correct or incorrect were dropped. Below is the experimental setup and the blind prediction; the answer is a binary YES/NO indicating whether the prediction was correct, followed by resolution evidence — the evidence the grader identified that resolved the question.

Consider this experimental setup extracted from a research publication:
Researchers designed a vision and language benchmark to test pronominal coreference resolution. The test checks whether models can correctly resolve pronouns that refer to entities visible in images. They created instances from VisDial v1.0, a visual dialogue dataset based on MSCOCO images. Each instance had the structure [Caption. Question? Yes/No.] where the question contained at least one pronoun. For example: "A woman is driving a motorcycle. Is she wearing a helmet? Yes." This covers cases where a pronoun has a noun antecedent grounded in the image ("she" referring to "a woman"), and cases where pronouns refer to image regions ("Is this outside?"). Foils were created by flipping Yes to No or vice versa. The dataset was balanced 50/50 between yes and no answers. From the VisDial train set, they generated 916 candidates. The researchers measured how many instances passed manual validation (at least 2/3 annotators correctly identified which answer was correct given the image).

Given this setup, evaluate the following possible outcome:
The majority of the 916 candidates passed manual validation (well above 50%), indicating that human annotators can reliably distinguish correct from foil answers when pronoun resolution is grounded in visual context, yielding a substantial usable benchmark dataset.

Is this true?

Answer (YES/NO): YES